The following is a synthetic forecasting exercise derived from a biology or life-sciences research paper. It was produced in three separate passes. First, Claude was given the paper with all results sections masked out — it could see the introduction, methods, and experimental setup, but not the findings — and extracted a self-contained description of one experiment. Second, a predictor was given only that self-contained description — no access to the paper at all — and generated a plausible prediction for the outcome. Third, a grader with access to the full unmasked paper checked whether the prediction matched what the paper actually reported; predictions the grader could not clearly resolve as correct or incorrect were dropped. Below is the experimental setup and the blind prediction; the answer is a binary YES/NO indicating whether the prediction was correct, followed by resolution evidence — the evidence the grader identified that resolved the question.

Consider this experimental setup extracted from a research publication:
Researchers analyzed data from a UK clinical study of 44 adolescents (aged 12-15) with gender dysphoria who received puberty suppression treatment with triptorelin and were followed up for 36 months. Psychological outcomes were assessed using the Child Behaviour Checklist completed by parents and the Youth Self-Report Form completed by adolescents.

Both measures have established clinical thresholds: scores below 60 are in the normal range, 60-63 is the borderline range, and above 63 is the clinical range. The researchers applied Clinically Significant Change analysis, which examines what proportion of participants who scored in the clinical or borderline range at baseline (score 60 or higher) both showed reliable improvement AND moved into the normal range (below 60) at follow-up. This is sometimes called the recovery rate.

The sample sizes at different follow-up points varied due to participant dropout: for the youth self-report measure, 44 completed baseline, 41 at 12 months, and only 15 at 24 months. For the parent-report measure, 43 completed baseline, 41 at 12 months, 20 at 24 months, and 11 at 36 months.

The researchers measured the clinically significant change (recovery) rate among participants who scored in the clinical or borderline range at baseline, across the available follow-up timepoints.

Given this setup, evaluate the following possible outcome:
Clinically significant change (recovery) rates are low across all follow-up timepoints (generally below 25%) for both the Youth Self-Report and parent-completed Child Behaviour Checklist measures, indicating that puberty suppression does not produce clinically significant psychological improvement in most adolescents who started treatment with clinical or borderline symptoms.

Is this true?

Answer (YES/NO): NO